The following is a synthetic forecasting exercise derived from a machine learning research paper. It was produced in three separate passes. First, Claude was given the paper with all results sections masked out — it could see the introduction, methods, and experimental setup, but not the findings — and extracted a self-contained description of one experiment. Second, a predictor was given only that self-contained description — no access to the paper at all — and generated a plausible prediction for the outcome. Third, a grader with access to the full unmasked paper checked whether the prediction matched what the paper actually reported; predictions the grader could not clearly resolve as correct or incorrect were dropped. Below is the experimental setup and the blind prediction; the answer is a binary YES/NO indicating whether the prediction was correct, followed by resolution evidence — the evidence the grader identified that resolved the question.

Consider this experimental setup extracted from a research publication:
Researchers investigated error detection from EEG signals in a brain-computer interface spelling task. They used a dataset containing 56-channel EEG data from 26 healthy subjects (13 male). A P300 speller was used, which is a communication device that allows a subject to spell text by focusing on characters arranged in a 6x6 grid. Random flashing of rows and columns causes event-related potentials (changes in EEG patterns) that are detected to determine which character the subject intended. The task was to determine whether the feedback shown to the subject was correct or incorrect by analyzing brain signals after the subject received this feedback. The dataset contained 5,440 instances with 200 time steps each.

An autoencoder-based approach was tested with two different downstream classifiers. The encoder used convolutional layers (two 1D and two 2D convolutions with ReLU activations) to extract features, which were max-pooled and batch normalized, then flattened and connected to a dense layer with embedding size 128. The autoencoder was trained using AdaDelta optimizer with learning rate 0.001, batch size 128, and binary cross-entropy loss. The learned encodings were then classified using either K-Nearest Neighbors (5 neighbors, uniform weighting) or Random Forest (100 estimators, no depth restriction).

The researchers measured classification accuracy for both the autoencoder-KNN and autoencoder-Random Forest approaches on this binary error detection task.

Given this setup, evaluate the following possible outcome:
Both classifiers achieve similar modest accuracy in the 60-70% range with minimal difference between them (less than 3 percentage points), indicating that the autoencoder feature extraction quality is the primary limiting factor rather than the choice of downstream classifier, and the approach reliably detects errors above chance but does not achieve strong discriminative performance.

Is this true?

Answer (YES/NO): NO